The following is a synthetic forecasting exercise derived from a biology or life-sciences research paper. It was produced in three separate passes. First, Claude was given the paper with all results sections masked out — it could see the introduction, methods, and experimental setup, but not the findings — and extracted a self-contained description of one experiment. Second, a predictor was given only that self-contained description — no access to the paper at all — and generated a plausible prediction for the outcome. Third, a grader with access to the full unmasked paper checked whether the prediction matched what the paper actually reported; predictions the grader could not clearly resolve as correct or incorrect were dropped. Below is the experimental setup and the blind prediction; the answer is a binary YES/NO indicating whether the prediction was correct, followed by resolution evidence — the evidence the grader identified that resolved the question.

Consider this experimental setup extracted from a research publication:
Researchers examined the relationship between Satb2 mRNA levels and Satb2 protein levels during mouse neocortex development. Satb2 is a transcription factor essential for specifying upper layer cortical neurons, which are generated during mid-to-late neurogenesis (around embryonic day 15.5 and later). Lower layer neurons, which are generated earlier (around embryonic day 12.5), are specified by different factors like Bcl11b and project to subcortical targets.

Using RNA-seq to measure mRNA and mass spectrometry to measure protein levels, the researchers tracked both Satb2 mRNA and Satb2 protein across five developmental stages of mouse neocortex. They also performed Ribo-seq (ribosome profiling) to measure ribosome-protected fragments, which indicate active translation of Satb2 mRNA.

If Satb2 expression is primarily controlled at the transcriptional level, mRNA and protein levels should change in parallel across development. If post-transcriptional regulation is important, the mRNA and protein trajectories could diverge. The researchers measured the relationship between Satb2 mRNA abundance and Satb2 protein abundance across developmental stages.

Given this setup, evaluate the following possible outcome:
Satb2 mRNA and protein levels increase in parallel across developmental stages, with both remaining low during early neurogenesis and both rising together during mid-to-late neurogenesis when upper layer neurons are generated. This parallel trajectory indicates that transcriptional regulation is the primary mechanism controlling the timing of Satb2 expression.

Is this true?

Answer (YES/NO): NO